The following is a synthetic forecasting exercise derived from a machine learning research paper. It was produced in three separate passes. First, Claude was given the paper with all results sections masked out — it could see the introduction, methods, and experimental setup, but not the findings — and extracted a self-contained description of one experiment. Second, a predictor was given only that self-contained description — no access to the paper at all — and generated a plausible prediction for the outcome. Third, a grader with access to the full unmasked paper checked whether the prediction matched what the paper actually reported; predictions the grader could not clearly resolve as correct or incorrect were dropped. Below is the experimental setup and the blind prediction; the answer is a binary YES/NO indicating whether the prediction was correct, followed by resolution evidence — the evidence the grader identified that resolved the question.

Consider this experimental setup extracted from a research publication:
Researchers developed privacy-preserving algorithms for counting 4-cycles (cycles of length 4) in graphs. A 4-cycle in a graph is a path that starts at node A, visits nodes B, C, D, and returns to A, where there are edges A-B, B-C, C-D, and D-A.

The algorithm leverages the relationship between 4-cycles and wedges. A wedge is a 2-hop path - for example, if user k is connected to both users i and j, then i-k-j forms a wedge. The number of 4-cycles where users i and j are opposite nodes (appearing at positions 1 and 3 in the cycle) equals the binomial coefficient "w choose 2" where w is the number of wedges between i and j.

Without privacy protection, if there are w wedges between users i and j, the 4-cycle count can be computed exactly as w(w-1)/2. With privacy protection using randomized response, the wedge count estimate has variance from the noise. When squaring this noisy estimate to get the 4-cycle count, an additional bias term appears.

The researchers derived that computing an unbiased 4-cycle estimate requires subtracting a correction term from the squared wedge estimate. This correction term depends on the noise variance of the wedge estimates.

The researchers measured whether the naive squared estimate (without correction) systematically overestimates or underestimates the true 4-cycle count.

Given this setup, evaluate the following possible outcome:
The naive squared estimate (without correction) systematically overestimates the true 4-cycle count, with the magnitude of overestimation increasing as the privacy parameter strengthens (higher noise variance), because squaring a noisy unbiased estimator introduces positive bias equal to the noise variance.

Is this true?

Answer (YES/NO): YES